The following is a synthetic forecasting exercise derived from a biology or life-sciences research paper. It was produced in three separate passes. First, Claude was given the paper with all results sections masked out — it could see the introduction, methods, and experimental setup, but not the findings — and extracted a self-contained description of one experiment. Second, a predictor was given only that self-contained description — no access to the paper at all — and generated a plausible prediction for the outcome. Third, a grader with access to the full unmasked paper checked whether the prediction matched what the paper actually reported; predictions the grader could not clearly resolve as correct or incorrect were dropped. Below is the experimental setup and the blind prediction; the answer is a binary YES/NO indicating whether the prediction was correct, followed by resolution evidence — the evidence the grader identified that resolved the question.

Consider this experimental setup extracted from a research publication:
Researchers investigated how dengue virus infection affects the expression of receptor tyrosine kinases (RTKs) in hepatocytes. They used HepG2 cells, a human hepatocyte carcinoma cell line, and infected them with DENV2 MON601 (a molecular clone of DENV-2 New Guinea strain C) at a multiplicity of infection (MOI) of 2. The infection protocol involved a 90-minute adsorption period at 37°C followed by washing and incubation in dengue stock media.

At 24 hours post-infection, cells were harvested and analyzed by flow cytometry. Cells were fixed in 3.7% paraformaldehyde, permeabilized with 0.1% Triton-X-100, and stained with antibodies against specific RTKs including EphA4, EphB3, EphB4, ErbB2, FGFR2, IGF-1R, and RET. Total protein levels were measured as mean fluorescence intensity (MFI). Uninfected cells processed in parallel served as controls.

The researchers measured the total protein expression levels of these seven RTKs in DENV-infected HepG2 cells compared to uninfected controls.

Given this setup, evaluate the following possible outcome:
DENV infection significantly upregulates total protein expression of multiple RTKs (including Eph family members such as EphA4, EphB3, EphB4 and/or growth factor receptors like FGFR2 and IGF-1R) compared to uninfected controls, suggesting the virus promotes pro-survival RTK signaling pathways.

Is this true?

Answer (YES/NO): YES